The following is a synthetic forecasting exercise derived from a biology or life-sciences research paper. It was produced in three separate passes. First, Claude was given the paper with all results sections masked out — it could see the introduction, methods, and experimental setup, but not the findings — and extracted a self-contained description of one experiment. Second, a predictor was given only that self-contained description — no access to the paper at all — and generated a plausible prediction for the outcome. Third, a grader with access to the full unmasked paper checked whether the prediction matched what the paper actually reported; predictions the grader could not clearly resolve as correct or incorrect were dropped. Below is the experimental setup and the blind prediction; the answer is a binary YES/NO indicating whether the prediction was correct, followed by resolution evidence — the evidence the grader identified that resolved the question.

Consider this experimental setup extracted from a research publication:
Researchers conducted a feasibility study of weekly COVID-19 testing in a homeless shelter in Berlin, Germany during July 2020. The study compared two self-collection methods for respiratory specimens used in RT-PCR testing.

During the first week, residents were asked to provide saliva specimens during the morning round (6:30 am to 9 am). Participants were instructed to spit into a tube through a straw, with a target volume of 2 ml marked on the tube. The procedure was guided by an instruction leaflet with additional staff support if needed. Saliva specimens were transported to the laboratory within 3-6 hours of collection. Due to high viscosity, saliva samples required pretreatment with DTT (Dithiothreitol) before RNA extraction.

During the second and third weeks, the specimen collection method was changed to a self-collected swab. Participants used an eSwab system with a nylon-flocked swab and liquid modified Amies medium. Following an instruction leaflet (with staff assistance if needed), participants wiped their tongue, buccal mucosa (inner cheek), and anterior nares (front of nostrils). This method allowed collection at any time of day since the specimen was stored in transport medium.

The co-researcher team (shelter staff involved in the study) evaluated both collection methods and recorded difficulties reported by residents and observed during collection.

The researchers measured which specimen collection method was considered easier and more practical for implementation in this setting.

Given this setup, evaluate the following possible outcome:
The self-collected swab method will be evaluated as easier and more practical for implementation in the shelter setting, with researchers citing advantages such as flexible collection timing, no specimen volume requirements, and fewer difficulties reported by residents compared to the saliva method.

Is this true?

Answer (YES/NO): NO